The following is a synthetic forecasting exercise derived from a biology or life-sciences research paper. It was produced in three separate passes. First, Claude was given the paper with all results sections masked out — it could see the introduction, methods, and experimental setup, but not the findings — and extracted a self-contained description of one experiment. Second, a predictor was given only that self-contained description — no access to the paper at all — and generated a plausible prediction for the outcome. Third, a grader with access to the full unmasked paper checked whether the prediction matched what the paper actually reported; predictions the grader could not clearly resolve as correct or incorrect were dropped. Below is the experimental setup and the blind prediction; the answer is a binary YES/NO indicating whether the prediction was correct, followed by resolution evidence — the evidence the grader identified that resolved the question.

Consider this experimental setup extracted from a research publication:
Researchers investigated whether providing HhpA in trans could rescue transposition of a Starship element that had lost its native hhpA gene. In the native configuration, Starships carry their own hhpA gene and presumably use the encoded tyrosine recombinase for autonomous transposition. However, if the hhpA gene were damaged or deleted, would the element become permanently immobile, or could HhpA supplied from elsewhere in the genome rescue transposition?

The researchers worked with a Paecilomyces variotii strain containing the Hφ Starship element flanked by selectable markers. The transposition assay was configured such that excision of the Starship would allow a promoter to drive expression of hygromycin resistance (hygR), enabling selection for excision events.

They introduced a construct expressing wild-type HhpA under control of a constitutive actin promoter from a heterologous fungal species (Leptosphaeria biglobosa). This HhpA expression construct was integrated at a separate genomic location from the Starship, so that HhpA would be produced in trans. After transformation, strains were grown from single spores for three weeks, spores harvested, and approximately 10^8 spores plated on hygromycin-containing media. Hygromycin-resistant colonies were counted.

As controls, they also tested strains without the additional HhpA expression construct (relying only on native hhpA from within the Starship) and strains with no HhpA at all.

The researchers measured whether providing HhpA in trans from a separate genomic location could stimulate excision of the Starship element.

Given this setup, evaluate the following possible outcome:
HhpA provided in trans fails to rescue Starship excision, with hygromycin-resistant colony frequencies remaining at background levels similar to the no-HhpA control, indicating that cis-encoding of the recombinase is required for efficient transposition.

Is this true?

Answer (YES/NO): NO